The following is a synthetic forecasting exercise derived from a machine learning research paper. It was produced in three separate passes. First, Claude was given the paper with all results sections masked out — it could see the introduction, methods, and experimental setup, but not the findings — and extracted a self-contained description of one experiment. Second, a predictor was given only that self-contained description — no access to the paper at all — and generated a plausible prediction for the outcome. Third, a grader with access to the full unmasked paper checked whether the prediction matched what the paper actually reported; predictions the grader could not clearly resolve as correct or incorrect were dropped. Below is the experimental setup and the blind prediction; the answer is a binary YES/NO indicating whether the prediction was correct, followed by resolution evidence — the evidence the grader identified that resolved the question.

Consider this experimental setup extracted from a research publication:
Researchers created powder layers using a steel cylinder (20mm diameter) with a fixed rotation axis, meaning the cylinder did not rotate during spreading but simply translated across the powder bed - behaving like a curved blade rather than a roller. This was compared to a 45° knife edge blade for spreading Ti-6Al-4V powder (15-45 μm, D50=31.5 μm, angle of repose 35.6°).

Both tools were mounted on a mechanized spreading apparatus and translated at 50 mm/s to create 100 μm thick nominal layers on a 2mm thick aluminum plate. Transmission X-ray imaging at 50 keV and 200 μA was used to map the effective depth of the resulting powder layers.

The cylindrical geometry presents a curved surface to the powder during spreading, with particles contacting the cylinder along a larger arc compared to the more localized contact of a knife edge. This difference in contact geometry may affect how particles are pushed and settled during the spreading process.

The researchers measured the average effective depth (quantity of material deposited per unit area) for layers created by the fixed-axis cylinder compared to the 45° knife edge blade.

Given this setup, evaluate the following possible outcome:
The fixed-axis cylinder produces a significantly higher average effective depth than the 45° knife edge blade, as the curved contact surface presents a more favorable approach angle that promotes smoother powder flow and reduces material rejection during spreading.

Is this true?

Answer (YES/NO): YES